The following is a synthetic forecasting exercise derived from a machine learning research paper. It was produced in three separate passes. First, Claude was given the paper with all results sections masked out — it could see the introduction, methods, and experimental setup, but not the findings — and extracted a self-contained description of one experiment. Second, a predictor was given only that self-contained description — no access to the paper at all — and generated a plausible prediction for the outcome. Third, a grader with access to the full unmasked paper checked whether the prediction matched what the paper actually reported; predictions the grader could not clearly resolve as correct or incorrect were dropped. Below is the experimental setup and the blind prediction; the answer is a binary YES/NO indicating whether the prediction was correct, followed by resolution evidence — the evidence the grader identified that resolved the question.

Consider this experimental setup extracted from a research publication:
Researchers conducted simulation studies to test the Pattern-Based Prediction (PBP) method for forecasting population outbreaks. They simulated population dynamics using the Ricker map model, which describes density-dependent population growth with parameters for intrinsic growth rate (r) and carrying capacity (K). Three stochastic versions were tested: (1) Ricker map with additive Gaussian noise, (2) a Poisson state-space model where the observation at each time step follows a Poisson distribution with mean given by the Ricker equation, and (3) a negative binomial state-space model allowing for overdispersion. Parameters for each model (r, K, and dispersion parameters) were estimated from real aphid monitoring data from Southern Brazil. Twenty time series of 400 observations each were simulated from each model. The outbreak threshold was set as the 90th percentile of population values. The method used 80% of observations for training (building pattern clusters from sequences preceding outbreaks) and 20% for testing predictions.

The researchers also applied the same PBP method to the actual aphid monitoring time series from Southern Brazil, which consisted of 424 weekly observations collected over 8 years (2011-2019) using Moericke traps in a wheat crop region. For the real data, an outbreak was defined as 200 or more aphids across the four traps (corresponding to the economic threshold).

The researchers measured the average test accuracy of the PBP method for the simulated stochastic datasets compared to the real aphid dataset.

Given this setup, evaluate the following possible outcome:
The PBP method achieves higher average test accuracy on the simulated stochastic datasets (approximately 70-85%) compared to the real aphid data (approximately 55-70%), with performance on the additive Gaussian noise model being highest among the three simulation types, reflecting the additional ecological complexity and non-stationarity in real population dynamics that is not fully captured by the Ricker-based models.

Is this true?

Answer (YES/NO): NO